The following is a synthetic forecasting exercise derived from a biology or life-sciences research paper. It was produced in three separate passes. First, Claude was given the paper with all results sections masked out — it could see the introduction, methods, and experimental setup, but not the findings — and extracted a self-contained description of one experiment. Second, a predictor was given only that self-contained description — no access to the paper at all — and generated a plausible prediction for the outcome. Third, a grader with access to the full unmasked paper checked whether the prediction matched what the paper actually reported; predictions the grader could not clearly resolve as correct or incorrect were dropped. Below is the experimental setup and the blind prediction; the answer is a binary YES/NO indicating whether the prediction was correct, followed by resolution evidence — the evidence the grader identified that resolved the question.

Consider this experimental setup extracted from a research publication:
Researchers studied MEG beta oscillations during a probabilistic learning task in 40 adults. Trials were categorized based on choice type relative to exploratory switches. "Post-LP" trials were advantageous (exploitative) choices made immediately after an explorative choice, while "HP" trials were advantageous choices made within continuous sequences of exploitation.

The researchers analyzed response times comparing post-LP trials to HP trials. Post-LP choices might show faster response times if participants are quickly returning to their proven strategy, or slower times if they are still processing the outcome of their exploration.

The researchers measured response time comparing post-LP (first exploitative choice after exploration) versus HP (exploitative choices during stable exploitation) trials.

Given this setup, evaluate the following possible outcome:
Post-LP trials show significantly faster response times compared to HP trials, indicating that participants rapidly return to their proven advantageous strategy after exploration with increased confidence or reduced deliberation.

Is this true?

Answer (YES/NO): NO